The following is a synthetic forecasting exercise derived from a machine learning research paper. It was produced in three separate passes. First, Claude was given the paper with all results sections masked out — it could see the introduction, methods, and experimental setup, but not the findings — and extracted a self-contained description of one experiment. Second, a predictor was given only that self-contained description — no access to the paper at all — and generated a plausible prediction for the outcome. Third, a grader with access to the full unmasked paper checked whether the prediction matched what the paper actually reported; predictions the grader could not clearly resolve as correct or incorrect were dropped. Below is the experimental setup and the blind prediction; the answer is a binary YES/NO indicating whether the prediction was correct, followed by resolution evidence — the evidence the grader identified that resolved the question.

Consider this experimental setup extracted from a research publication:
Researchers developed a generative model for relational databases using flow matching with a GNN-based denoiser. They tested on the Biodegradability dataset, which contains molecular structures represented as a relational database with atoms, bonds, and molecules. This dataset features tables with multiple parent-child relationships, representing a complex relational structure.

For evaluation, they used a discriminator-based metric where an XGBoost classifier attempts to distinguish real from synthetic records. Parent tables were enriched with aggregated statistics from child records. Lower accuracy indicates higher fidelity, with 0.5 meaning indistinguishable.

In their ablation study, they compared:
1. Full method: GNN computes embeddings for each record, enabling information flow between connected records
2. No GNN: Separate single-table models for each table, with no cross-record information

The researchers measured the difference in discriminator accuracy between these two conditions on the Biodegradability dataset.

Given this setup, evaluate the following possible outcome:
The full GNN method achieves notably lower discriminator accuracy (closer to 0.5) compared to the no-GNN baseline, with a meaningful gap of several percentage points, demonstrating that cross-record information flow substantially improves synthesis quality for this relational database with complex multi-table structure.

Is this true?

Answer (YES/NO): YES